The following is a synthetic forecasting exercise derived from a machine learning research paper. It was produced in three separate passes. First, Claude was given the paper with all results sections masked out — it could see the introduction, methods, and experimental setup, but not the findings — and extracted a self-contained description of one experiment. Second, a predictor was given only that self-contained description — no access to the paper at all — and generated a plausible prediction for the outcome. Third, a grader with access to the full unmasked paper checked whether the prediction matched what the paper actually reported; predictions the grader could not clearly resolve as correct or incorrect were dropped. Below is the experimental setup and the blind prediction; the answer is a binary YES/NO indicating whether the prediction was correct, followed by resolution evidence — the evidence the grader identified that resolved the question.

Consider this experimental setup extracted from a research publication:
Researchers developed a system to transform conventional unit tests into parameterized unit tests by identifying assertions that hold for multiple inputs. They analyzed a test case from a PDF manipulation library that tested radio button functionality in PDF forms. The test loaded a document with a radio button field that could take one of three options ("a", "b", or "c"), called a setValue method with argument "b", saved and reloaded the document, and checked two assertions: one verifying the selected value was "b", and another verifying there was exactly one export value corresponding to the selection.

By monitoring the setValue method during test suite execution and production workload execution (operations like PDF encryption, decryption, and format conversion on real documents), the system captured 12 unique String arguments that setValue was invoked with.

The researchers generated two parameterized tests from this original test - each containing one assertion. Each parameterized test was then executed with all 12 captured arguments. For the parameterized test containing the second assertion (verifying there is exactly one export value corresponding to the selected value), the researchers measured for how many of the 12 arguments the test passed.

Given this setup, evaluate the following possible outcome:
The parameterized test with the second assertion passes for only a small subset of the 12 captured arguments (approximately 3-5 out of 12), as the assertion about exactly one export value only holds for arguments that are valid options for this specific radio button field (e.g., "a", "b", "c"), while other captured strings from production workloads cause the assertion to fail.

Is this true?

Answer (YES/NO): NO